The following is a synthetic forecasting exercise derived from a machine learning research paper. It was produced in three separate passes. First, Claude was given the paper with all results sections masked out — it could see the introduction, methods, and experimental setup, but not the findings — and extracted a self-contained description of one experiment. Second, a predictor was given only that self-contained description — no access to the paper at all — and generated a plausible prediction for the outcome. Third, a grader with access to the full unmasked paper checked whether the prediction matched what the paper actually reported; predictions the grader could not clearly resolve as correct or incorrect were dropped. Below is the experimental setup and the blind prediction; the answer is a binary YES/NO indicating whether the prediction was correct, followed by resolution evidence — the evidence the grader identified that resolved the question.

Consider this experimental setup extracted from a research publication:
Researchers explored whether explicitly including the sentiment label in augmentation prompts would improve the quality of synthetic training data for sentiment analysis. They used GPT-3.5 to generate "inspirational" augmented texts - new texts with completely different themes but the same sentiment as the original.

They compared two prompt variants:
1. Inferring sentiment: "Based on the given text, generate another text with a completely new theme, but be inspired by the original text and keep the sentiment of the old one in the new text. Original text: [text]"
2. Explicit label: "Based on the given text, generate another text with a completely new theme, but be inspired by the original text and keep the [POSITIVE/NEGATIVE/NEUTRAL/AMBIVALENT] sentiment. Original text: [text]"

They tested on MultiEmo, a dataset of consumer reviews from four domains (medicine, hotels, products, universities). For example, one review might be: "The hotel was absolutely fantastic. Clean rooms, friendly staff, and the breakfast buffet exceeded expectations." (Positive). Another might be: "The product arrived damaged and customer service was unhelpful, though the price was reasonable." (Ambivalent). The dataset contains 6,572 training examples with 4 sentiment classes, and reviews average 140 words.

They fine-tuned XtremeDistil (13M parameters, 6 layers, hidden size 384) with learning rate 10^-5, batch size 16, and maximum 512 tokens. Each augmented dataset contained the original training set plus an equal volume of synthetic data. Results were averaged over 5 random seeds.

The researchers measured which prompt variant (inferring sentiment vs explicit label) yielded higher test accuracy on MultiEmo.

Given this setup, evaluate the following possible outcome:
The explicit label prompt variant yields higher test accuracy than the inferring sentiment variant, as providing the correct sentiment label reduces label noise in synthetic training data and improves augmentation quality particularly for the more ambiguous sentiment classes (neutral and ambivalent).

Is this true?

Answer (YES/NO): NO